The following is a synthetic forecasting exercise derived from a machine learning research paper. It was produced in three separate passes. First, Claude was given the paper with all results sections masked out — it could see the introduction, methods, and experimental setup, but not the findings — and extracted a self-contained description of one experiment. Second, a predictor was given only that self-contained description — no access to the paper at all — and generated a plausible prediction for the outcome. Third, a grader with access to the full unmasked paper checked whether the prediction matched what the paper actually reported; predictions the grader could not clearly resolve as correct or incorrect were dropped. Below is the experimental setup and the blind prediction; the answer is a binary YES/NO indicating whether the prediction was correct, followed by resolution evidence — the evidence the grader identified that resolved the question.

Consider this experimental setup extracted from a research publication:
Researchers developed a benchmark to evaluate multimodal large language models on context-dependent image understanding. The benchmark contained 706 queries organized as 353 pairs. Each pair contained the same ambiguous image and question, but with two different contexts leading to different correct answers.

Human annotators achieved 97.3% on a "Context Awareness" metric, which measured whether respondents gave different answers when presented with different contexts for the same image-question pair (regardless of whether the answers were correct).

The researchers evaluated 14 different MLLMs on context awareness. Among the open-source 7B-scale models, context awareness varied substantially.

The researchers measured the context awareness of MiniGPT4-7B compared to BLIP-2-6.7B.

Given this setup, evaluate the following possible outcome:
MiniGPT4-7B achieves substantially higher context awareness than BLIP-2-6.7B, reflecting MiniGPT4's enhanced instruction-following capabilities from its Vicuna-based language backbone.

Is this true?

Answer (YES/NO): YES